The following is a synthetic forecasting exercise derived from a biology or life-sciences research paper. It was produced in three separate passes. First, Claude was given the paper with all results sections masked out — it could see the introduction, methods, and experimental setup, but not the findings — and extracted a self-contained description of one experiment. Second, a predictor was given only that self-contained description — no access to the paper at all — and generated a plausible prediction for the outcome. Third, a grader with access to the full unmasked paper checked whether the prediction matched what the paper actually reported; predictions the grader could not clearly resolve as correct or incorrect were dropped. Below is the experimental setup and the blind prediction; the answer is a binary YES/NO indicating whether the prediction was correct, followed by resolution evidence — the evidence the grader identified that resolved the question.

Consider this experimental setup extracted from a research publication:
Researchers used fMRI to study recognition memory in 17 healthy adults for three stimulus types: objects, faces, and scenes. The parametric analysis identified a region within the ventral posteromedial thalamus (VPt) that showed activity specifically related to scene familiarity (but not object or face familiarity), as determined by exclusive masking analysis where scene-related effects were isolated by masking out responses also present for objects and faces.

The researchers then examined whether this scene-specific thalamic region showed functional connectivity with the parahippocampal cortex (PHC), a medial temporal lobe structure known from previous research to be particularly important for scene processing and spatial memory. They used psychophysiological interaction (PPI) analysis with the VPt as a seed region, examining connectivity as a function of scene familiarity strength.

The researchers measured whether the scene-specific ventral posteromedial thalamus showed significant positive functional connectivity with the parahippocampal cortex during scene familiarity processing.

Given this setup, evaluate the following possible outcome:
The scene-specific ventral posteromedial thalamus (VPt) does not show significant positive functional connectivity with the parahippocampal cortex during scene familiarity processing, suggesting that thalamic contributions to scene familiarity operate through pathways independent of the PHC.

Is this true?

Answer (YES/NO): YES